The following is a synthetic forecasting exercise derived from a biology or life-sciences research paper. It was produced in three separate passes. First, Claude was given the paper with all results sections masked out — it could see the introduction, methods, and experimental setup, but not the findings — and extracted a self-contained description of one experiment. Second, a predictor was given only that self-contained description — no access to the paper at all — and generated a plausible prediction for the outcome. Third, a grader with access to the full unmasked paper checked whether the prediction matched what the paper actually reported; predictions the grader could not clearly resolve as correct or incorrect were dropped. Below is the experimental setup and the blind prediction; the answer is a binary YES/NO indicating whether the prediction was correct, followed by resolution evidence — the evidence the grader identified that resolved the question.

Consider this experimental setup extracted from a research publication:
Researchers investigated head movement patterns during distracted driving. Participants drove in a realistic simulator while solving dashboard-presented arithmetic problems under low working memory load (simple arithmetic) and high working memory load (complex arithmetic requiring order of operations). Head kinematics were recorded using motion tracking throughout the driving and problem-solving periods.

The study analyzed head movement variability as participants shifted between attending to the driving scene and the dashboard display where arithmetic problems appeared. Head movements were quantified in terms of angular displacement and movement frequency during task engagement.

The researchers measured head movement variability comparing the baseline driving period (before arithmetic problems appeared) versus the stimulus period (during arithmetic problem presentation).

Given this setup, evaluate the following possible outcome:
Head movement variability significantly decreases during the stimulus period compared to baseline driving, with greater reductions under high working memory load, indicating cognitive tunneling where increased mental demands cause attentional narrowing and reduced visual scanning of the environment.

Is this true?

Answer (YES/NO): NO